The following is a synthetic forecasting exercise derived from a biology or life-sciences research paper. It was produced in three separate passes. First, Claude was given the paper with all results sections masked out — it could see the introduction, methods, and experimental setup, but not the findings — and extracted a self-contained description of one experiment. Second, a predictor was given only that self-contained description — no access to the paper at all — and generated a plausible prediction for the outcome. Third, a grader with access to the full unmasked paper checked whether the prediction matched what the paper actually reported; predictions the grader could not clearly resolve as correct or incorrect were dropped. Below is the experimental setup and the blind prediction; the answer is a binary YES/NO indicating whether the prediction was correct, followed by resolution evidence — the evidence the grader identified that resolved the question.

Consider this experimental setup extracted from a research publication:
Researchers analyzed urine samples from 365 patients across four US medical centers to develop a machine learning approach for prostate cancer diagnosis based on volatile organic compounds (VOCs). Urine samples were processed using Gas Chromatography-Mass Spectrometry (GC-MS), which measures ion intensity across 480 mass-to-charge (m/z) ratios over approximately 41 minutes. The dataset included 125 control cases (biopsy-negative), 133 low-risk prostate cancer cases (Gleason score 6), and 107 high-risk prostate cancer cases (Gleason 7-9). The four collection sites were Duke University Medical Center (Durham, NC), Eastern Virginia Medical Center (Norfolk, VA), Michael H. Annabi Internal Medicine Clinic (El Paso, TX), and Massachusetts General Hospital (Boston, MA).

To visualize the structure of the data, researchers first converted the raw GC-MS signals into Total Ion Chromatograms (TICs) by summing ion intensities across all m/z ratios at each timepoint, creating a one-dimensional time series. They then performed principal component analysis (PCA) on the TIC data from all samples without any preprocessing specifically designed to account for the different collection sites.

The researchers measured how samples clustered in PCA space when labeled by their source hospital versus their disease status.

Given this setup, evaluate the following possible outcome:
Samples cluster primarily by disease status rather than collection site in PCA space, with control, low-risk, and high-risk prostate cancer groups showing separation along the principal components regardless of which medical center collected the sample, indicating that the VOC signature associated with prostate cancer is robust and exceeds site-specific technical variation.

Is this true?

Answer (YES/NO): NO